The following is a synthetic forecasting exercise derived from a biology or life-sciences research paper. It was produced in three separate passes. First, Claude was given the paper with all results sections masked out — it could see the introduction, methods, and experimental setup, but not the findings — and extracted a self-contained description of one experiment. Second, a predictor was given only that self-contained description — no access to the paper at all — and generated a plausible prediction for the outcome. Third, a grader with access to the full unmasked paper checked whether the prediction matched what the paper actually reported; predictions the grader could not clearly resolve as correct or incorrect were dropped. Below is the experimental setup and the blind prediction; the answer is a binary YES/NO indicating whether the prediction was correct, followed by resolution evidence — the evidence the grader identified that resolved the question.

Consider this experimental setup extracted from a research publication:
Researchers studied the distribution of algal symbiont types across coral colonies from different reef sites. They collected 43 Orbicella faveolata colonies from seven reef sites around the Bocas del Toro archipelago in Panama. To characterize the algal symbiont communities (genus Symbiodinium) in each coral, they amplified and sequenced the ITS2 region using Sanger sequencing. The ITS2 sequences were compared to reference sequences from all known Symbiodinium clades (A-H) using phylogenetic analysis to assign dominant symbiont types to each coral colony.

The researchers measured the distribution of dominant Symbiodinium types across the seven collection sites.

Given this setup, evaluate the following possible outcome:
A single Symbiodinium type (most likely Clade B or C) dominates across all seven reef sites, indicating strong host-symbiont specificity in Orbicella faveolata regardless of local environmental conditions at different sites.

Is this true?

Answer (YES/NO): NO